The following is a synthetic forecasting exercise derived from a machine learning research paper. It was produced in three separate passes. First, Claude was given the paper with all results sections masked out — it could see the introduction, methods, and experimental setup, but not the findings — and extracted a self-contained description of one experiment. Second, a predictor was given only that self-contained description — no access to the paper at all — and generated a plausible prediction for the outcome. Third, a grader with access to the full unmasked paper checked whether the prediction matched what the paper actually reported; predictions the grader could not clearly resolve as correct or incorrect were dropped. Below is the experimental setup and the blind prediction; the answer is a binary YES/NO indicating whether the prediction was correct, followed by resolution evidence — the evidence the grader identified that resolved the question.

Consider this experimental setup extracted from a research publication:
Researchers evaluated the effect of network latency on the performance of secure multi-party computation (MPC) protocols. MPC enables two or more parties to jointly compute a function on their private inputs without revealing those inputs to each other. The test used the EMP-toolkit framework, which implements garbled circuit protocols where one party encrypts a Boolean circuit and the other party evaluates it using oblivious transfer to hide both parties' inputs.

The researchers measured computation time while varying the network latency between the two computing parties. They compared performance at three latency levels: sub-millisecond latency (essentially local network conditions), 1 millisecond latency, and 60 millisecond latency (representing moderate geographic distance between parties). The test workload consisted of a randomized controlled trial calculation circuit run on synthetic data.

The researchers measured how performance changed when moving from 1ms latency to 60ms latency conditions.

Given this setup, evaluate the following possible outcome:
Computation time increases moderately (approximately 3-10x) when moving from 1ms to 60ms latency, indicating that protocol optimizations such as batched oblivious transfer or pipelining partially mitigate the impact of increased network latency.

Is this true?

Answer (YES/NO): YES